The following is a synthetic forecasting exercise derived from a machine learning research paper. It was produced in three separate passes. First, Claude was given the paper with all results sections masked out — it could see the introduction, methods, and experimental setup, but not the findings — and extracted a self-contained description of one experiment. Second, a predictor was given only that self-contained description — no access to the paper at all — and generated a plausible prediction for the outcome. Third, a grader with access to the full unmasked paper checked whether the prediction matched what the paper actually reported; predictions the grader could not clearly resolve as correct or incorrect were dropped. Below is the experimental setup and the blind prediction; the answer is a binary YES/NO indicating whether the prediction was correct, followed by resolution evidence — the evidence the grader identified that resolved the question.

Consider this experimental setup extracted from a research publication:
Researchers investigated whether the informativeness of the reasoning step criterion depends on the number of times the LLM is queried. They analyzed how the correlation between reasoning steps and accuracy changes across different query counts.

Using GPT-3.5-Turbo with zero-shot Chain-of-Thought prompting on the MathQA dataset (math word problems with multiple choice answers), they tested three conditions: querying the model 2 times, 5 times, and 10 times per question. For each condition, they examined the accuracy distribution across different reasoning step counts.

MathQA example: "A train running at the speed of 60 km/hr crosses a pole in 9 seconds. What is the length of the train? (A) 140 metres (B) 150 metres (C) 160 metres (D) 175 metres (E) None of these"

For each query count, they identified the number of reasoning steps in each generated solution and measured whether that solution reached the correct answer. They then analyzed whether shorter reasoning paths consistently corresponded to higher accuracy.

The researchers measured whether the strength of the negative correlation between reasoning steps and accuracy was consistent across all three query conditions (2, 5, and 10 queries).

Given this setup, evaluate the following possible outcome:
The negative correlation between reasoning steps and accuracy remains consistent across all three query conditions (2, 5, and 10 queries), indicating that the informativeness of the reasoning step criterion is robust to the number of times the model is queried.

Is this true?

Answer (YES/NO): YES